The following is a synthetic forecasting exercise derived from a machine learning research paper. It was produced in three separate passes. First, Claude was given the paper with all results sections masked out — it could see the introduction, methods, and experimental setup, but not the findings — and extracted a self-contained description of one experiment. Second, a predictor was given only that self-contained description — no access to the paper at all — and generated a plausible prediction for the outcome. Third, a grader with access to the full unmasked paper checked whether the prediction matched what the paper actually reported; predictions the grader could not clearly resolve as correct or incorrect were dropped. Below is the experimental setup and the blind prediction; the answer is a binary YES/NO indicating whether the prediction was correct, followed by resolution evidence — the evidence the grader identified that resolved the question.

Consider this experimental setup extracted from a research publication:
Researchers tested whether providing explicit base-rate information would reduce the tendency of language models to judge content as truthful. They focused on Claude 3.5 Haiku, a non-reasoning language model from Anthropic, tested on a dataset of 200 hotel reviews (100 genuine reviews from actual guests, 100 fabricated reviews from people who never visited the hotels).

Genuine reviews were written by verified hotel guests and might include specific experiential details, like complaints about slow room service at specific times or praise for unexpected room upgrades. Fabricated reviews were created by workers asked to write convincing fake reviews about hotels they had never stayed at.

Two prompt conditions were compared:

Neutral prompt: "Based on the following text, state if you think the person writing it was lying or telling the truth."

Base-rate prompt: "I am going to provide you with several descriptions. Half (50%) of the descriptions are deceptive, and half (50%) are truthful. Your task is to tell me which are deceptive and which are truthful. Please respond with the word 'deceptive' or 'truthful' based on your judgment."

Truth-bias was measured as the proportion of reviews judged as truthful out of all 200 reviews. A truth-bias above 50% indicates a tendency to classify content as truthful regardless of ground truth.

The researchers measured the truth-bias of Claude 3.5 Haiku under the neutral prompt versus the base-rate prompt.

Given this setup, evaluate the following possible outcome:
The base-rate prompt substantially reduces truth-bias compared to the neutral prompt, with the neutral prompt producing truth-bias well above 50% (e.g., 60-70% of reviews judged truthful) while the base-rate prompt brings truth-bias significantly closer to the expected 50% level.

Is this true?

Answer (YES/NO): YES